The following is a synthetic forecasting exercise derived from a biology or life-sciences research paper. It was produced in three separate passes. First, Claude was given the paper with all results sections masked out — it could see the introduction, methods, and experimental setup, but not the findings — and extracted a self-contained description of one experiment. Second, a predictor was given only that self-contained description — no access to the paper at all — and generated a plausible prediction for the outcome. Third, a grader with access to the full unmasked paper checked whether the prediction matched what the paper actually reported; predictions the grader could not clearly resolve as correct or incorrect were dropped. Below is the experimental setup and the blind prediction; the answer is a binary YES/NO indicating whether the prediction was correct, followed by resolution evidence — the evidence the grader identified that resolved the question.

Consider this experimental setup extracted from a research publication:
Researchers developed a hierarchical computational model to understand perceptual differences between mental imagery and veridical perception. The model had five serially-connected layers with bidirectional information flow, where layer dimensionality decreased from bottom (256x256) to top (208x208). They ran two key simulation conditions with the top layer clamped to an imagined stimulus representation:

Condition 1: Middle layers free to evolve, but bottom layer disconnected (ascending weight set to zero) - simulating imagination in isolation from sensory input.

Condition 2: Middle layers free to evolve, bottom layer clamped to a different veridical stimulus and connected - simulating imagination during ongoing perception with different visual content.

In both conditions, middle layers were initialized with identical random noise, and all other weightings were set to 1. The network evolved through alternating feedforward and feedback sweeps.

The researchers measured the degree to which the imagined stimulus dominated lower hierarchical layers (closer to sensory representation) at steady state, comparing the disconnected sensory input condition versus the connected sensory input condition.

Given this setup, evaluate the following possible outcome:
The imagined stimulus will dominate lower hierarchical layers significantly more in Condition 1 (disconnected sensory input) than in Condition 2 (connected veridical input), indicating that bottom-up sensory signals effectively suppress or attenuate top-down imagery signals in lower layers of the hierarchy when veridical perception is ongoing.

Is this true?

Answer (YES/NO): YES